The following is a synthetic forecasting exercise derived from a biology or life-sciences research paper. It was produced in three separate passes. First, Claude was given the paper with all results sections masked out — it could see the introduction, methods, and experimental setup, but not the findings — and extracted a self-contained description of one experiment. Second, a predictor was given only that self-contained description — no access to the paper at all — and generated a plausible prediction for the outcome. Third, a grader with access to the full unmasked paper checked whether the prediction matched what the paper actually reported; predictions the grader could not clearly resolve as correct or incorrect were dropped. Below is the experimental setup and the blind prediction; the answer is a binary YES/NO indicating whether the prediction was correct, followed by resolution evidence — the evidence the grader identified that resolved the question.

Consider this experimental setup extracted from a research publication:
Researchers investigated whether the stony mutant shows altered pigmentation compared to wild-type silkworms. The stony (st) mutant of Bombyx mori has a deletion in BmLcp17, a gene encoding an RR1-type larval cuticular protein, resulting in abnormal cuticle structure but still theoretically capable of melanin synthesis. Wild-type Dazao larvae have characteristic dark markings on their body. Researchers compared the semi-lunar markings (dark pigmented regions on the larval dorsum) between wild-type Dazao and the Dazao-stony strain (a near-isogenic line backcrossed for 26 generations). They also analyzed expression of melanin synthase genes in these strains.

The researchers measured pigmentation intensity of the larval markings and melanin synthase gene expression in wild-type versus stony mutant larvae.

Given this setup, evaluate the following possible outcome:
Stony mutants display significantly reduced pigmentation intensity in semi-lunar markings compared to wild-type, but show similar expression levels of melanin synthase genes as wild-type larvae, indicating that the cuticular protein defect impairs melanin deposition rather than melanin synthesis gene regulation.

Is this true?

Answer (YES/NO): NO